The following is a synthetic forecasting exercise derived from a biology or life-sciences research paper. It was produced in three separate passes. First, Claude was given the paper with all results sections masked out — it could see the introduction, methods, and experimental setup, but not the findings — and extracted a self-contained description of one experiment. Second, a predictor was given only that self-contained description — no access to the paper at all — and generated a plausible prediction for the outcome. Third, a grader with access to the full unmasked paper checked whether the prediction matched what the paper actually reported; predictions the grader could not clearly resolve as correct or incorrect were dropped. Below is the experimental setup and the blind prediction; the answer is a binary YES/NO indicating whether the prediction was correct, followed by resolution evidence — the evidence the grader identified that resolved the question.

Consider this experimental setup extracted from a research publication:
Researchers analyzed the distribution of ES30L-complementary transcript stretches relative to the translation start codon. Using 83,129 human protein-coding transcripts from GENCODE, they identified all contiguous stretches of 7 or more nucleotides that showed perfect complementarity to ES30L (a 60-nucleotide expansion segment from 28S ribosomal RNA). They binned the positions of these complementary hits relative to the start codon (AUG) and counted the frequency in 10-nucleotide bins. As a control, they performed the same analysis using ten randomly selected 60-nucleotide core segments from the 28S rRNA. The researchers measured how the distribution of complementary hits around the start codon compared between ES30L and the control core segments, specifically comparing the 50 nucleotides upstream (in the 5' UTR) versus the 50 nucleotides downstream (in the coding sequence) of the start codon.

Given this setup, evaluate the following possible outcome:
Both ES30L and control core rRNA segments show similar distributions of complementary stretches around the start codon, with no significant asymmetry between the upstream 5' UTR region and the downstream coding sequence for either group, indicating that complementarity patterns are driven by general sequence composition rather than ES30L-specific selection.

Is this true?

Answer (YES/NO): NO